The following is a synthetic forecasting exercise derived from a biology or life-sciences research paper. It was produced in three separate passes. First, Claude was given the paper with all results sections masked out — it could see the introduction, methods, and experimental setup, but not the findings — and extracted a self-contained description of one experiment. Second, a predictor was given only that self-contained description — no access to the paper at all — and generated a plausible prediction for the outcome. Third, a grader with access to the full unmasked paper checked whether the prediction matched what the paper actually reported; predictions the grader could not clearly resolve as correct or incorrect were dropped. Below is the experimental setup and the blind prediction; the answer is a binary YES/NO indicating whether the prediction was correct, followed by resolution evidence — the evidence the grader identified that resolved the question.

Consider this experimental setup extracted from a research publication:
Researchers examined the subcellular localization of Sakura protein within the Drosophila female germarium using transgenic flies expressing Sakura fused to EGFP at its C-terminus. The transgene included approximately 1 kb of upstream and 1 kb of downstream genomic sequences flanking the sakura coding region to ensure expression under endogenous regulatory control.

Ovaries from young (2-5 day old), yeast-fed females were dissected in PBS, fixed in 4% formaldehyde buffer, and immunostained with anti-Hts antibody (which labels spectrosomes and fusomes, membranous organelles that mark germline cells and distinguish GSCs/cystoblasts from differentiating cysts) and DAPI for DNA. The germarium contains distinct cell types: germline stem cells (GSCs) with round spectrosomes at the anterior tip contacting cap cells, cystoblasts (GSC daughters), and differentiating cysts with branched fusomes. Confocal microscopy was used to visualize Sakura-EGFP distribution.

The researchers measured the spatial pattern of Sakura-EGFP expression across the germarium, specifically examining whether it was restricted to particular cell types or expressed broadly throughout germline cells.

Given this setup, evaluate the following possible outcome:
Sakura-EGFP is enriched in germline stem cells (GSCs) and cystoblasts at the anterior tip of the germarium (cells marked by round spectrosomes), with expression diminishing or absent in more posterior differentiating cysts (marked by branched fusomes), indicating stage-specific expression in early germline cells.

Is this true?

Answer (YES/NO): NO